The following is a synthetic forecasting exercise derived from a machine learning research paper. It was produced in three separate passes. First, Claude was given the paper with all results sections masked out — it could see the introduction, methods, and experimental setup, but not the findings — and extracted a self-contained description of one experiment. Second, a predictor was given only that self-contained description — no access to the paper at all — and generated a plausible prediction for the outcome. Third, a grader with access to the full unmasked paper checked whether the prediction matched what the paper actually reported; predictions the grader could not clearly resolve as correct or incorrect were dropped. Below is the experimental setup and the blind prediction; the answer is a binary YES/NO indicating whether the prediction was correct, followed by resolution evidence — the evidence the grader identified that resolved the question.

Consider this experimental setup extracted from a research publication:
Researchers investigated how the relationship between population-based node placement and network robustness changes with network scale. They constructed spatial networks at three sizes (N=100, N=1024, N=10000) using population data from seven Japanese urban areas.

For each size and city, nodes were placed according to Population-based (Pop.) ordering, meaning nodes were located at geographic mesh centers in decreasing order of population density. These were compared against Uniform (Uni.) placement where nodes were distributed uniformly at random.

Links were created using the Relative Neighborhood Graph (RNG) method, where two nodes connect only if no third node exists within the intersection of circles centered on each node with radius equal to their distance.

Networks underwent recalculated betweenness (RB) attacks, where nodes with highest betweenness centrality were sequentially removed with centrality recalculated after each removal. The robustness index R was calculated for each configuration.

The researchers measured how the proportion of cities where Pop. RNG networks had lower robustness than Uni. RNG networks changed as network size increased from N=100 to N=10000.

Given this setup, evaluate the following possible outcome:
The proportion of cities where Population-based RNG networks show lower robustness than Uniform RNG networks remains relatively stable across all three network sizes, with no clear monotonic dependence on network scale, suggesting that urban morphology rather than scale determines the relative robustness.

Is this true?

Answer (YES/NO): NO